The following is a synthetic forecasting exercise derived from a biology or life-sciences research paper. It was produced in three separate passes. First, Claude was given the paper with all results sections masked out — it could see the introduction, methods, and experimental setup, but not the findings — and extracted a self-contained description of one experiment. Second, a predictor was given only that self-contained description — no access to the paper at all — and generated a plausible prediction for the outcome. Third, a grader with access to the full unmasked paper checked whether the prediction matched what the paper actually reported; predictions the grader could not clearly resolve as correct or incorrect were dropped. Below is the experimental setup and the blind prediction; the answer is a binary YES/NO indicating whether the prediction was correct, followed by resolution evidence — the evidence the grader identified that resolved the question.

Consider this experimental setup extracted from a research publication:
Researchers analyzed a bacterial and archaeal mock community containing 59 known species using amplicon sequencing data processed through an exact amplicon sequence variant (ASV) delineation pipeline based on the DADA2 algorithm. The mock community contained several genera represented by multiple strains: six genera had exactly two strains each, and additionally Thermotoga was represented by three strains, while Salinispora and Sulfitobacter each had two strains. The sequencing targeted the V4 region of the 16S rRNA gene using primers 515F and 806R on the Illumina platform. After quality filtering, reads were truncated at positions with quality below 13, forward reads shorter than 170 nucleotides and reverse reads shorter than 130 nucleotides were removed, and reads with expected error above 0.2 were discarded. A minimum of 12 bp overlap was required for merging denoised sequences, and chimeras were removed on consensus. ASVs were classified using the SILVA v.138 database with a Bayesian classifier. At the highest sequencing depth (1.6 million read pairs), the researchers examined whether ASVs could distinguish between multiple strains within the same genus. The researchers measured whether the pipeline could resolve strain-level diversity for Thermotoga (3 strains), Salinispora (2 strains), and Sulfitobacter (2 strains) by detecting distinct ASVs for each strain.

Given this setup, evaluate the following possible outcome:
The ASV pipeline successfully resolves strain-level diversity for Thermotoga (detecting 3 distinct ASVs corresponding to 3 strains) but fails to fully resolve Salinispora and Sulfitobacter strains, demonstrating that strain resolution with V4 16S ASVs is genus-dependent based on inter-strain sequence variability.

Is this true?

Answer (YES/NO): NO